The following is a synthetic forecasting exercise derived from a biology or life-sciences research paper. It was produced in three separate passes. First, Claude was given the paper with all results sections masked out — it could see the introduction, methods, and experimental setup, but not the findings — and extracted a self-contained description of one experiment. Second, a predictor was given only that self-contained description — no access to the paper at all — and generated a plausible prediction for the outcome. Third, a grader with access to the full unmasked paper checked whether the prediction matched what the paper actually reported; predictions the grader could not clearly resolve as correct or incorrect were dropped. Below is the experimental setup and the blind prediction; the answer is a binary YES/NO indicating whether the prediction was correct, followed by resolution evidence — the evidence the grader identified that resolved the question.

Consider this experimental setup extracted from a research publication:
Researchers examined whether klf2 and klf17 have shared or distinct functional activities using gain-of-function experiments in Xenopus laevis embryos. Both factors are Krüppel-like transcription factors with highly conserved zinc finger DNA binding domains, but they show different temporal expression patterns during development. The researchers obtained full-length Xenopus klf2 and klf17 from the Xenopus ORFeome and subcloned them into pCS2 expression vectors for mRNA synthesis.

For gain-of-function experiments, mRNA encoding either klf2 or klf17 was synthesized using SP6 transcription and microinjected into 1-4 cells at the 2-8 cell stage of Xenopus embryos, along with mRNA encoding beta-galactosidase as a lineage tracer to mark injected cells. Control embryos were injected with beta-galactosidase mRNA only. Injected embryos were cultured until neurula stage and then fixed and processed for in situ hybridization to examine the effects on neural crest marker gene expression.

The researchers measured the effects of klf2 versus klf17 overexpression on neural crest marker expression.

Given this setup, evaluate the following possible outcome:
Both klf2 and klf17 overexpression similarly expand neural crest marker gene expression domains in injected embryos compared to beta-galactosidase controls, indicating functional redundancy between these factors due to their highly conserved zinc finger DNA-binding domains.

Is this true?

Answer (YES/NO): NO